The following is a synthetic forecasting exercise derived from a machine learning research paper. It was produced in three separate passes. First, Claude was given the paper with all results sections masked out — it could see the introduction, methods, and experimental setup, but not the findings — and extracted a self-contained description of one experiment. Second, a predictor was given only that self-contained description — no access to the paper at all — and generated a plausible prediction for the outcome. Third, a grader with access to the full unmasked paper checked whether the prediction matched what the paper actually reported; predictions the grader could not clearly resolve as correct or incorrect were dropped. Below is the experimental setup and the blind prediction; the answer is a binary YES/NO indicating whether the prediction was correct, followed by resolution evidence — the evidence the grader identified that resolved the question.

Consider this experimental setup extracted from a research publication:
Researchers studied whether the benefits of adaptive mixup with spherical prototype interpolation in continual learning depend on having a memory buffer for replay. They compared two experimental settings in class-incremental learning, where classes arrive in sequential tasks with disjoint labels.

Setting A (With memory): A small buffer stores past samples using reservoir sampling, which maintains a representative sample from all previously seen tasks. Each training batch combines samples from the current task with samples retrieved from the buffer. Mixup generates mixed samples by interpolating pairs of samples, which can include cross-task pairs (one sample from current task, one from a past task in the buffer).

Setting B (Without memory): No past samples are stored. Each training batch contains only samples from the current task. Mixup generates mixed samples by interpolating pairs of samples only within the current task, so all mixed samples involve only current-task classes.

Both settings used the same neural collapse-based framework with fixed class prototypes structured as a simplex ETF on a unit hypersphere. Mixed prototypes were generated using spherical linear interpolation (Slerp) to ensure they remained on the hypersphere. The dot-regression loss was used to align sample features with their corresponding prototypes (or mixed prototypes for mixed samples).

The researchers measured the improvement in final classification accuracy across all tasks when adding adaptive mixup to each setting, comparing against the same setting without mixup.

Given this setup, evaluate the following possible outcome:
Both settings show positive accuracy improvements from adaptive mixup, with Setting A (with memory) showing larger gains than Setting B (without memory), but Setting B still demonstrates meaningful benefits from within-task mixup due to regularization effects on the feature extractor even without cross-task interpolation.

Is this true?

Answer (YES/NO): NO